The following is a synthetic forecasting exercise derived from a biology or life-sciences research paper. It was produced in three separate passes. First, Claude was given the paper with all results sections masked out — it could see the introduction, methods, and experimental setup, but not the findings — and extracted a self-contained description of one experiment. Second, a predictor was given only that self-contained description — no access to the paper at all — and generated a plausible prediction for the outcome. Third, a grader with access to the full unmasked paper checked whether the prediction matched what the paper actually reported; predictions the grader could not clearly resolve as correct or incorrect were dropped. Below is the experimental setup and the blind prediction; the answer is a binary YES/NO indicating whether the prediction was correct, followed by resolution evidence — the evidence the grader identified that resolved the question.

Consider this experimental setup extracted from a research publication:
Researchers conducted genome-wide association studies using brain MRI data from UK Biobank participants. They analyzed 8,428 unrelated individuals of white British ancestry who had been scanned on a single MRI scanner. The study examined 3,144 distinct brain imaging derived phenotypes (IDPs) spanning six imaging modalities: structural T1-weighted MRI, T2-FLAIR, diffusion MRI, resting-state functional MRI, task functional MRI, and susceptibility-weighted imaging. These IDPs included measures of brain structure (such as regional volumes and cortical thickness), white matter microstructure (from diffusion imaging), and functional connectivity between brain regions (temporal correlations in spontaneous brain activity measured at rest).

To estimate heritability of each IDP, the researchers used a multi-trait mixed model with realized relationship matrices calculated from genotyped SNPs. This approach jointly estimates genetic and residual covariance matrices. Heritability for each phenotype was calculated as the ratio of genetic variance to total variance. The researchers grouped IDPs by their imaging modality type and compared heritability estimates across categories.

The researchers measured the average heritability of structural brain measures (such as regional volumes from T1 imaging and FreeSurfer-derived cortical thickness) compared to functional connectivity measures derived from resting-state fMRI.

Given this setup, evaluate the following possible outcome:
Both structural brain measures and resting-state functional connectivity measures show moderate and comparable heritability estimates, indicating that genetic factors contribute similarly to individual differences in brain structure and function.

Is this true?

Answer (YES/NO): NO